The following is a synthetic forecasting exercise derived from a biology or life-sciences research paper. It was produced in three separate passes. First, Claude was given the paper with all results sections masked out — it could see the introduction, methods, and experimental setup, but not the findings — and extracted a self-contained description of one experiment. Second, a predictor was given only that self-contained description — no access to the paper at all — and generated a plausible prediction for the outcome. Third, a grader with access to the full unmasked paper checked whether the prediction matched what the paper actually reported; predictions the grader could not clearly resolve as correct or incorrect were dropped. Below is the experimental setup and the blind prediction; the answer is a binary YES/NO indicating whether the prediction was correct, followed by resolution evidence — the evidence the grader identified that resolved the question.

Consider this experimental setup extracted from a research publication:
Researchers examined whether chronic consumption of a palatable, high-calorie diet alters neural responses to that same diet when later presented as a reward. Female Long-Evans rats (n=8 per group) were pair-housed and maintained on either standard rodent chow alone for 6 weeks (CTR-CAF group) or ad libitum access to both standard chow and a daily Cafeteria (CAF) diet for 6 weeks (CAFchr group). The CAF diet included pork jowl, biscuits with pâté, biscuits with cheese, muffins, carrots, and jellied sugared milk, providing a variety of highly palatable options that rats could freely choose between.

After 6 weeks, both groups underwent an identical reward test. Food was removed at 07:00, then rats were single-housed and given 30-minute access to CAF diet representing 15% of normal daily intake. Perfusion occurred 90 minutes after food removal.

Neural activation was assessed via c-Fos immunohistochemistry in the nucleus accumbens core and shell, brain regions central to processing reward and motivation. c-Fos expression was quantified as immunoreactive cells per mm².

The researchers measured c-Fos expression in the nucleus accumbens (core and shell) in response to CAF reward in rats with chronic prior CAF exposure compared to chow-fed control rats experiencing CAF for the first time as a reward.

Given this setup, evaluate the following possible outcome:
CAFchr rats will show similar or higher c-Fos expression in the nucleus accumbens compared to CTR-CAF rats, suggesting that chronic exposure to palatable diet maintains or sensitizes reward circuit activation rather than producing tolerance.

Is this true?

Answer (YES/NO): NO